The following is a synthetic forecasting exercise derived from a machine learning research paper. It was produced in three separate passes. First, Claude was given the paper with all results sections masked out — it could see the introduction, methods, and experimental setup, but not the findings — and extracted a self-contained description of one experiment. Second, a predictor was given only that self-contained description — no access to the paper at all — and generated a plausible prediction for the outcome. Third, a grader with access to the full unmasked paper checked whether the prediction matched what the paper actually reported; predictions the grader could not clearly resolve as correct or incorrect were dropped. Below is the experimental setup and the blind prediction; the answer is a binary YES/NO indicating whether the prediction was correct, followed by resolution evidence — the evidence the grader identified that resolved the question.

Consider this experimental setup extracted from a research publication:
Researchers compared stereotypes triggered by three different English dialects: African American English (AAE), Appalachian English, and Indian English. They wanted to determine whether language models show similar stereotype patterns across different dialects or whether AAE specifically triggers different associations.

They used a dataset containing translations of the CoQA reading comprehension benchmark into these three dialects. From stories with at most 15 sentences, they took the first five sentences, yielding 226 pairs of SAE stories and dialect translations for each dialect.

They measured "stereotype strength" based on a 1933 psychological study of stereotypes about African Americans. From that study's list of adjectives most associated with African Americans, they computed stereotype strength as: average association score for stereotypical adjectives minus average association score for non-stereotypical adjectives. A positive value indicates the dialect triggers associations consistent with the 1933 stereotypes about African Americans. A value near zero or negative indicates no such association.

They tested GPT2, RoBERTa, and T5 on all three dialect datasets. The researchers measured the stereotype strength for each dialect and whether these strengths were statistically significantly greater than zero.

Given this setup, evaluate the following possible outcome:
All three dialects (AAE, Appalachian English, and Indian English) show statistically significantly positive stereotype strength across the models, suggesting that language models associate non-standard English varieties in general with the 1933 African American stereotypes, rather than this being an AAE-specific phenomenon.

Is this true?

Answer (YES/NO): NO